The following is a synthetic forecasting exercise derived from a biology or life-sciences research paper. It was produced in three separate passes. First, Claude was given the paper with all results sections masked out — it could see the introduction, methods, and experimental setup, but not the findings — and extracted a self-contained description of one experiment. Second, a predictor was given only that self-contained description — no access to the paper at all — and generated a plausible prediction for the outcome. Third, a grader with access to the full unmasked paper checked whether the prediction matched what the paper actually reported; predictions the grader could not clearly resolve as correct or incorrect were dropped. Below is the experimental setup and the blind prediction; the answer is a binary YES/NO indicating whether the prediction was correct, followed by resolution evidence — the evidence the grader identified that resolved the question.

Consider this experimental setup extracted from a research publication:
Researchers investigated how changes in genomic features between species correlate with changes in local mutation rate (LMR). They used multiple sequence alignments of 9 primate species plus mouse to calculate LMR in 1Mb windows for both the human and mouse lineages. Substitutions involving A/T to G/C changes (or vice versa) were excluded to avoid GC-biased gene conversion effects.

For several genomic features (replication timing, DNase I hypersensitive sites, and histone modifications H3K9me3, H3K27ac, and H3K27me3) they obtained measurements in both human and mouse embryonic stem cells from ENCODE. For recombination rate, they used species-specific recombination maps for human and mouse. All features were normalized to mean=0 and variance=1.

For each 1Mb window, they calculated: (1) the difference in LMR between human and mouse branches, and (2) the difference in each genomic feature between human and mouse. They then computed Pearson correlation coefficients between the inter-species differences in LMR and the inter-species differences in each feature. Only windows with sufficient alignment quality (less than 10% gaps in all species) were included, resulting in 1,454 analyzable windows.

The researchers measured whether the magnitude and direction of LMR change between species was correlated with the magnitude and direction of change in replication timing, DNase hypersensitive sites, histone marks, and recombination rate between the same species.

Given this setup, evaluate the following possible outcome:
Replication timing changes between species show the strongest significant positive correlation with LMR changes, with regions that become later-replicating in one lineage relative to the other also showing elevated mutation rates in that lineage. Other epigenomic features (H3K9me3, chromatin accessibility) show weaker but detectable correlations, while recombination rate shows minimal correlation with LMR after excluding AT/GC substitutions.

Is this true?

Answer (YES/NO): NO